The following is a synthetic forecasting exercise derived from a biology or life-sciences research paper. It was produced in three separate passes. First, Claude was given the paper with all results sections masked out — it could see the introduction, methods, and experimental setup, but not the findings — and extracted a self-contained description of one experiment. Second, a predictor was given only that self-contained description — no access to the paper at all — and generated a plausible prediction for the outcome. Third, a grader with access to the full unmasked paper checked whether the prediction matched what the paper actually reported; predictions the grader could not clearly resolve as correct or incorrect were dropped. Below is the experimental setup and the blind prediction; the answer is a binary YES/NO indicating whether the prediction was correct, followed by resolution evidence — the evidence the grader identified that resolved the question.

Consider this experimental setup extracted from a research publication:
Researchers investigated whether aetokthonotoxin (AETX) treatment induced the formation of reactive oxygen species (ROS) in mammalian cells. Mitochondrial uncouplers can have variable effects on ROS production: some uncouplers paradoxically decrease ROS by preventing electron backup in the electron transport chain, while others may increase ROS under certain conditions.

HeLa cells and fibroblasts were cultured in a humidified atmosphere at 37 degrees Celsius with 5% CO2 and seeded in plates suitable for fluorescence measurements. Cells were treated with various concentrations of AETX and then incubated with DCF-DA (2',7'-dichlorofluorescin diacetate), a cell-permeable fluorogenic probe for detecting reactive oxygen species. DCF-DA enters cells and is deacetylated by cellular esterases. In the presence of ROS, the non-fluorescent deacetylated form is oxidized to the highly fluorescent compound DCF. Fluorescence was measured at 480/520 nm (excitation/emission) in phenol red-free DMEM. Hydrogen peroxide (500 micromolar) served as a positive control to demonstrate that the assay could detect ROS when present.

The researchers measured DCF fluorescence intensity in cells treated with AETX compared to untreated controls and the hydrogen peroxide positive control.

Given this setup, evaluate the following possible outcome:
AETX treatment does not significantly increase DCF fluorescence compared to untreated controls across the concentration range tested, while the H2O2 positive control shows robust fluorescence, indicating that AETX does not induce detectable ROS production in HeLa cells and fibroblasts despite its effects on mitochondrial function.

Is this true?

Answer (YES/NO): YES